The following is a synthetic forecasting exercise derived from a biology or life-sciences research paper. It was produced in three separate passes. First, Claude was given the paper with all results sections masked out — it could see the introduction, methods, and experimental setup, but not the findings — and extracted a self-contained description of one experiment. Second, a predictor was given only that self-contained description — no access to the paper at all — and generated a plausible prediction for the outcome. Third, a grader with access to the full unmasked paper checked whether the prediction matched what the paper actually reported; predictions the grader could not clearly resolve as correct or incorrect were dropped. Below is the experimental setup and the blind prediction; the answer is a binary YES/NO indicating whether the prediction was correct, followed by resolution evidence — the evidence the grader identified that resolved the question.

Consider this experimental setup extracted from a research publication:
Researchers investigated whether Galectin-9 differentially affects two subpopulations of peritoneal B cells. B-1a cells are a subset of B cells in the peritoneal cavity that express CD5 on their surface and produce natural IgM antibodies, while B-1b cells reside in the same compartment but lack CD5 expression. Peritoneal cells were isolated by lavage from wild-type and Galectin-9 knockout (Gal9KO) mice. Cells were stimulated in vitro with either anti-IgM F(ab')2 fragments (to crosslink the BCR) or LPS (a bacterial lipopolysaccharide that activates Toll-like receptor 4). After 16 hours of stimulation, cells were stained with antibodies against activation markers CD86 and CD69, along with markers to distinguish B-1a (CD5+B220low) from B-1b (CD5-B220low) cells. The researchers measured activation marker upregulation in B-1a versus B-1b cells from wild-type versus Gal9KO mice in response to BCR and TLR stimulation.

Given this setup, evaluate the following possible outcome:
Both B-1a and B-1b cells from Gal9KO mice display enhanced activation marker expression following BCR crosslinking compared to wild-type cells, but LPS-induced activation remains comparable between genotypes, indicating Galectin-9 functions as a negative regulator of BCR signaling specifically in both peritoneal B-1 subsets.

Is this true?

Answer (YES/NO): NO